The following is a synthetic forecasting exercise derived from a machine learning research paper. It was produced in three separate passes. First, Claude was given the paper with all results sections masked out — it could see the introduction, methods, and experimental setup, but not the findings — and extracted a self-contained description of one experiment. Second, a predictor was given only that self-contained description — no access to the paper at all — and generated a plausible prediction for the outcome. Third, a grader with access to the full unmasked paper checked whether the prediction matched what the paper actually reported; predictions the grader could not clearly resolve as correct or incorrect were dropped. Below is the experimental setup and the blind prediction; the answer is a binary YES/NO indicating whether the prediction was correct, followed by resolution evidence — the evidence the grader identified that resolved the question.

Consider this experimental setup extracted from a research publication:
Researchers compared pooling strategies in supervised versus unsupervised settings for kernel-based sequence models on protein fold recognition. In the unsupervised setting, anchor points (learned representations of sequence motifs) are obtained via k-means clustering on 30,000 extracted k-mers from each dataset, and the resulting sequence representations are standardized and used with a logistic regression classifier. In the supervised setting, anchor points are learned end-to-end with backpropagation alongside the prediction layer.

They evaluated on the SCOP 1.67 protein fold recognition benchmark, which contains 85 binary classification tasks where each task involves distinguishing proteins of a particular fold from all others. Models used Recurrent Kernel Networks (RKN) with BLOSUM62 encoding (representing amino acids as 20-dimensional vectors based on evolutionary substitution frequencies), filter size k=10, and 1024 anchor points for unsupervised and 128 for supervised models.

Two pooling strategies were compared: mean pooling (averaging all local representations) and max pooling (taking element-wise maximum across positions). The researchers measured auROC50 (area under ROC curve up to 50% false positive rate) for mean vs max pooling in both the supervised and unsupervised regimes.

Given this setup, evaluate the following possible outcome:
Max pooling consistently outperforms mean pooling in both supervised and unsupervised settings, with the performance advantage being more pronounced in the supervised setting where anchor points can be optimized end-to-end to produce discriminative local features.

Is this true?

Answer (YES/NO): NO